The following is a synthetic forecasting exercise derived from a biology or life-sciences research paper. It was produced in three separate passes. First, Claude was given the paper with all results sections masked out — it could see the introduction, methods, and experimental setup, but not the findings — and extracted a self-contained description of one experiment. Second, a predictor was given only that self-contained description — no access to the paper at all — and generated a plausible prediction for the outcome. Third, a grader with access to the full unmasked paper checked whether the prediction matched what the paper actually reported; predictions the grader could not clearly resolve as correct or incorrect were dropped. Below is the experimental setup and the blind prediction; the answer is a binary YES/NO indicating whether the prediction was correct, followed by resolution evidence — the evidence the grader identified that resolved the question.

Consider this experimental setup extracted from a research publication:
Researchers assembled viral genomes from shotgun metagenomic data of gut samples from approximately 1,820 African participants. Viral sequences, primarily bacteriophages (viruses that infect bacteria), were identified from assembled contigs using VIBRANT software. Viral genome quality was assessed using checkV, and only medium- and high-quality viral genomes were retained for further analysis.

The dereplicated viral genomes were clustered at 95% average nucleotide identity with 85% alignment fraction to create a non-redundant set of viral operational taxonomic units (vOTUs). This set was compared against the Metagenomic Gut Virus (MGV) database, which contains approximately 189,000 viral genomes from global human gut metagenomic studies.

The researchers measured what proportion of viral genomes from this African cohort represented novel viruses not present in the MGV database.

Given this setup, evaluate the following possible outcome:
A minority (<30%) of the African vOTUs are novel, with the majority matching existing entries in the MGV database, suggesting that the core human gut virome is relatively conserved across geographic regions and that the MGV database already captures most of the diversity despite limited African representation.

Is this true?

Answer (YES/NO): NO